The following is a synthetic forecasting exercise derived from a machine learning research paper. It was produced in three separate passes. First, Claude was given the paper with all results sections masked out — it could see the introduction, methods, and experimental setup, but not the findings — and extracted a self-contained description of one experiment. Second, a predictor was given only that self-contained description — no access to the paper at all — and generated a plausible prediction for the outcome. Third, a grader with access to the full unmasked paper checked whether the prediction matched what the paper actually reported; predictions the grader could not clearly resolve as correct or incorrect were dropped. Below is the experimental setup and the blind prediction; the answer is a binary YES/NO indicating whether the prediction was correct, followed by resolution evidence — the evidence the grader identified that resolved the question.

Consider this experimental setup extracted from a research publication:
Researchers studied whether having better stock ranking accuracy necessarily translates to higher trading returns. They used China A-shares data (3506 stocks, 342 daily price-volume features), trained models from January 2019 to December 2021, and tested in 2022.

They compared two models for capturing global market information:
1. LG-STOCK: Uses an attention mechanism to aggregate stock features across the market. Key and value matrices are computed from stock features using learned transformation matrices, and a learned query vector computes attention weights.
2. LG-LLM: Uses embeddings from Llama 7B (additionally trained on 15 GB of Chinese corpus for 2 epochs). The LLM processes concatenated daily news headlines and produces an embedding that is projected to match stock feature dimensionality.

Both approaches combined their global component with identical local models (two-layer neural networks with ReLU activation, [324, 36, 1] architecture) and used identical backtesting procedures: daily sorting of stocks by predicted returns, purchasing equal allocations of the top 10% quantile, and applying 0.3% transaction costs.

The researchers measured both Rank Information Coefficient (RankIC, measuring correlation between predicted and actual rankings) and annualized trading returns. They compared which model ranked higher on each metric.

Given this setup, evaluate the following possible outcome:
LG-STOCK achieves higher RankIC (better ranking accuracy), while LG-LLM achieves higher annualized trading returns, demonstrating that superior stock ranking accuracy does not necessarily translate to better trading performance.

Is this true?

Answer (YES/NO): NO